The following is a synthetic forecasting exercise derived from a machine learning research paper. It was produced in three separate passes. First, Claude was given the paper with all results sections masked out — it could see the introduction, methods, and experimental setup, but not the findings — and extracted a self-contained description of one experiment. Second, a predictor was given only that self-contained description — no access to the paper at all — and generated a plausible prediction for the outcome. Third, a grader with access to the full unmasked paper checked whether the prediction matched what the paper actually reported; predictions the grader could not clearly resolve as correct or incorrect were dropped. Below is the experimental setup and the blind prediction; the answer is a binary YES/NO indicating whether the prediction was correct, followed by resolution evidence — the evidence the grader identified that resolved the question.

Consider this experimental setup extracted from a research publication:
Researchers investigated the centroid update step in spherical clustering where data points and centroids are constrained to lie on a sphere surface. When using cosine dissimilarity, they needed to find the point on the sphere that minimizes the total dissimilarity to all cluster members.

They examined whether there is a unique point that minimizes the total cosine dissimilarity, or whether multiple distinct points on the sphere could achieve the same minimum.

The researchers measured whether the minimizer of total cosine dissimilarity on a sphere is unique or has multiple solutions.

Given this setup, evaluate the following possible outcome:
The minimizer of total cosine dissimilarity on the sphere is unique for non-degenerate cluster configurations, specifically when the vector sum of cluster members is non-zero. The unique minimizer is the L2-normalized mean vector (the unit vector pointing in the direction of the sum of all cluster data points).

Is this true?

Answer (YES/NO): YES